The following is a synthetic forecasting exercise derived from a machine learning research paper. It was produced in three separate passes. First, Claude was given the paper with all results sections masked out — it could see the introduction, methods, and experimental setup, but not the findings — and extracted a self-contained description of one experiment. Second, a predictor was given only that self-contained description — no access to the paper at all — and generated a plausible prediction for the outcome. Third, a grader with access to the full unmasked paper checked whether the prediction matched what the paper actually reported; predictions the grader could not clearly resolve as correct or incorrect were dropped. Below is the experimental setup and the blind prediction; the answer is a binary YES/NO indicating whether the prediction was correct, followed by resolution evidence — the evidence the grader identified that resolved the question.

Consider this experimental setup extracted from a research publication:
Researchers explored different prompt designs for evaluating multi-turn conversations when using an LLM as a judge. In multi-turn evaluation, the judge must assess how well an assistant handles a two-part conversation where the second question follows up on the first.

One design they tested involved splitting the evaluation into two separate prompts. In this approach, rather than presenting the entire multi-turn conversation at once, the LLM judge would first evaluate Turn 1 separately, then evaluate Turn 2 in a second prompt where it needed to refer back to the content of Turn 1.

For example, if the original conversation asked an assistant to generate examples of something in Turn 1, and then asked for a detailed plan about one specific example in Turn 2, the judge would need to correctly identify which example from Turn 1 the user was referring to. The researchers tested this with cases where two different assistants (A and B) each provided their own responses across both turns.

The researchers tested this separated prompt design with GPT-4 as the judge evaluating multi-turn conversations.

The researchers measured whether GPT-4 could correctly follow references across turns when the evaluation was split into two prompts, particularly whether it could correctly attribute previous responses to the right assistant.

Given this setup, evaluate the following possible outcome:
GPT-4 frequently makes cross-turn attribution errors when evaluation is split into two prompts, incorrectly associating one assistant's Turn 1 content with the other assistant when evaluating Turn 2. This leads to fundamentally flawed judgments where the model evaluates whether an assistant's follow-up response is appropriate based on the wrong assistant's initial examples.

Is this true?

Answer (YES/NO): YES